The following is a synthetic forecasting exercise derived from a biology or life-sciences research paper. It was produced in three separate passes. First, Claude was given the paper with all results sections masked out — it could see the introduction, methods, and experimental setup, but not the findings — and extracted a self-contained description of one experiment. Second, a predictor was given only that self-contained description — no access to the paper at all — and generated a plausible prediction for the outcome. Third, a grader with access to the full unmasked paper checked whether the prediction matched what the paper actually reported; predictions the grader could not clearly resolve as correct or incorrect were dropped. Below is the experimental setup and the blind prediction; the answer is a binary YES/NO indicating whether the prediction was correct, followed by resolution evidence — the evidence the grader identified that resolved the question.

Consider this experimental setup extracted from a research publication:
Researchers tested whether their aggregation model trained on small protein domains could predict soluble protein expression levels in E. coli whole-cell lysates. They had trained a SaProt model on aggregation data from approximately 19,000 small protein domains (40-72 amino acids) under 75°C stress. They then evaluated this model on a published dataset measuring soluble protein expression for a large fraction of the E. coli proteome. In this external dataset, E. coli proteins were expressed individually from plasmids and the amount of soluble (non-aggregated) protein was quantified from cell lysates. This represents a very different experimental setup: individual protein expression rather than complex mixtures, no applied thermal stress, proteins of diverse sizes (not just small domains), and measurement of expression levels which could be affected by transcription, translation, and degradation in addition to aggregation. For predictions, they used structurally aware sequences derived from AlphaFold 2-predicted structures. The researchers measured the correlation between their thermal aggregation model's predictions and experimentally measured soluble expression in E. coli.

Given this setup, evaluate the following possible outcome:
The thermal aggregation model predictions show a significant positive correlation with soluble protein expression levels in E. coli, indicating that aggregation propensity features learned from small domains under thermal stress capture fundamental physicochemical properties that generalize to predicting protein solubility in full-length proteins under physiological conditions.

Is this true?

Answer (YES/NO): NO